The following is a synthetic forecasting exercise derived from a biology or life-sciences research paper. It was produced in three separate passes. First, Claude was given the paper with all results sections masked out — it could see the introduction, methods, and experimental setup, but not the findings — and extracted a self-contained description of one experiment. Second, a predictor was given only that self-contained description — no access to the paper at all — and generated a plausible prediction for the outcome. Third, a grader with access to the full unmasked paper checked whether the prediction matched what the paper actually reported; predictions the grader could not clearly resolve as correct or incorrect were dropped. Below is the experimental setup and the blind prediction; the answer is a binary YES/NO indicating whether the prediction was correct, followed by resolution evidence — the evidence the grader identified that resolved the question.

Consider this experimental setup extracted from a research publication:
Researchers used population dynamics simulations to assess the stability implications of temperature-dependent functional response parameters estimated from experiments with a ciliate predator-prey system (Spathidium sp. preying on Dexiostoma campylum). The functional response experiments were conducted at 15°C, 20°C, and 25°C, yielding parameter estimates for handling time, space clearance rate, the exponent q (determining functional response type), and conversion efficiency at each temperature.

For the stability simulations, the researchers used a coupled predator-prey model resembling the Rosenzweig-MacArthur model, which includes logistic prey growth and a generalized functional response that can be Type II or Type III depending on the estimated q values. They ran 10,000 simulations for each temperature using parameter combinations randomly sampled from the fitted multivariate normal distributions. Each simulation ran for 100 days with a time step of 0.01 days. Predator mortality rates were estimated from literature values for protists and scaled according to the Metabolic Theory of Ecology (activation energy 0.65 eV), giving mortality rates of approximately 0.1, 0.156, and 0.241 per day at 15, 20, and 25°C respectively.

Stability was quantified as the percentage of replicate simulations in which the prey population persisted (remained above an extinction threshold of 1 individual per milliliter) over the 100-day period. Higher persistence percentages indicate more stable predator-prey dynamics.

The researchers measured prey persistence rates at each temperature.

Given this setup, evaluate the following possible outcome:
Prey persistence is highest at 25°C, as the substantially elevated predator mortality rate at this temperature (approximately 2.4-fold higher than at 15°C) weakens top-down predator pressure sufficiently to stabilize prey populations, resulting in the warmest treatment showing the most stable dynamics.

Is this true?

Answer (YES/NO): NO